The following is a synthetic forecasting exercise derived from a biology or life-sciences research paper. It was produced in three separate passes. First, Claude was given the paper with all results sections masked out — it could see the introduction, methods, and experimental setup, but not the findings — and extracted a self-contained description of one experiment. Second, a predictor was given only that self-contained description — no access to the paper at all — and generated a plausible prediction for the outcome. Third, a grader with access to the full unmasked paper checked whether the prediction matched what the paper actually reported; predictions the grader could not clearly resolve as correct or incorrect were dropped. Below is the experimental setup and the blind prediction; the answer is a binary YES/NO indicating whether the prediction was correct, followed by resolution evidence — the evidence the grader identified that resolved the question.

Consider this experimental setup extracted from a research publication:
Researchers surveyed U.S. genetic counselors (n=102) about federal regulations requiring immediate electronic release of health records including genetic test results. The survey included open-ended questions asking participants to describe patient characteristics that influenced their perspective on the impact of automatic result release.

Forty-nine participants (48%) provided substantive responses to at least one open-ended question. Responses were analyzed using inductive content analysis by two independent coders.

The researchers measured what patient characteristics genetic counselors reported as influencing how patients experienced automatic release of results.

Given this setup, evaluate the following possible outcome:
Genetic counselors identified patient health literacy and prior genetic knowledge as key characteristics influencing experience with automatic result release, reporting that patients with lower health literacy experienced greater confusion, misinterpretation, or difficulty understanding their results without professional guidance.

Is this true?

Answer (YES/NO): NO